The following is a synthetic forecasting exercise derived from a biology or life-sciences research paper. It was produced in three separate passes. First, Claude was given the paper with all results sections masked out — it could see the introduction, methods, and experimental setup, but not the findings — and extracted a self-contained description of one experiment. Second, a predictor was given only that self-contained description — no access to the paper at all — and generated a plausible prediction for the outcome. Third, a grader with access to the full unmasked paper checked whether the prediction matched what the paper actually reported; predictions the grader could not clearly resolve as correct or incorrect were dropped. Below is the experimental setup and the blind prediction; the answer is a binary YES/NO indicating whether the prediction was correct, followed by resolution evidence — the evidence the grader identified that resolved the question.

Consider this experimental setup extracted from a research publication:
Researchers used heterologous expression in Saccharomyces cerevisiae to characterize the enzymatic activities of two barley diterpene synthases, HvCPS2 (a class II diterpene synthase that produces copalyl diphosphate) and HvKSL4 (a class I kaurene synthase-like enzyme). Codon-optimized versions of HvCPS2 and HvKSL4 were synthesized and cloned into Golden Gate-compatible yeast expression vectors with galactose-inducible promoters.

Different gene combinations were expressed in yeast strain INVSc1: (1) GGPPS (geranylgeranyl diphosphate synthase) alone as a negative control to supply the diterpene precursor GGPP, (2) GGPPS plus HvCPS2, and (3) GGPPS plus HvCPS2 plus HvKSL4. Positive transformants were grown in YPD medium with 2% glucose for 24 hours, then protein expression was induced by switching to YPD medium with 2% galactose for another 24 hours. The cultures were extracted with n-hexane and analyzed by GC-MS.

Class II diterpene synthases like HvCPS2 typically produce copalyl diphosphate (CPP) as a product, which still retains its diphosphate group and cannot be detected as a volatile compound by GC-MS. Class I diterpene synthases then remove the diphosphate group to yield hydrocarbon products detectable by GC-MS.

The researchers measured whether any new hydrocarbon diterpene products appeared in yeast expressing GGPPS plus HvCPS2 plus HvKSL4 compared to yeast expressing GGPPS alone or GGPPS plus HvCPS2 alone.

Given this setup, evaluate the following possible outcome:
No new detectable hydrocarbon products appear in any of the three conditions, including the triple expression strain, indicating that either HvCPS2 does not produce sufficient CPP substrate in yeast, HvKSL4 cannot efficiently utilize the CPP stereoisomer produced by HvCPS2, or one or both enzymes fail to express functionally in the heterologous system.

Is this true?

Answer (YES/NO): NO